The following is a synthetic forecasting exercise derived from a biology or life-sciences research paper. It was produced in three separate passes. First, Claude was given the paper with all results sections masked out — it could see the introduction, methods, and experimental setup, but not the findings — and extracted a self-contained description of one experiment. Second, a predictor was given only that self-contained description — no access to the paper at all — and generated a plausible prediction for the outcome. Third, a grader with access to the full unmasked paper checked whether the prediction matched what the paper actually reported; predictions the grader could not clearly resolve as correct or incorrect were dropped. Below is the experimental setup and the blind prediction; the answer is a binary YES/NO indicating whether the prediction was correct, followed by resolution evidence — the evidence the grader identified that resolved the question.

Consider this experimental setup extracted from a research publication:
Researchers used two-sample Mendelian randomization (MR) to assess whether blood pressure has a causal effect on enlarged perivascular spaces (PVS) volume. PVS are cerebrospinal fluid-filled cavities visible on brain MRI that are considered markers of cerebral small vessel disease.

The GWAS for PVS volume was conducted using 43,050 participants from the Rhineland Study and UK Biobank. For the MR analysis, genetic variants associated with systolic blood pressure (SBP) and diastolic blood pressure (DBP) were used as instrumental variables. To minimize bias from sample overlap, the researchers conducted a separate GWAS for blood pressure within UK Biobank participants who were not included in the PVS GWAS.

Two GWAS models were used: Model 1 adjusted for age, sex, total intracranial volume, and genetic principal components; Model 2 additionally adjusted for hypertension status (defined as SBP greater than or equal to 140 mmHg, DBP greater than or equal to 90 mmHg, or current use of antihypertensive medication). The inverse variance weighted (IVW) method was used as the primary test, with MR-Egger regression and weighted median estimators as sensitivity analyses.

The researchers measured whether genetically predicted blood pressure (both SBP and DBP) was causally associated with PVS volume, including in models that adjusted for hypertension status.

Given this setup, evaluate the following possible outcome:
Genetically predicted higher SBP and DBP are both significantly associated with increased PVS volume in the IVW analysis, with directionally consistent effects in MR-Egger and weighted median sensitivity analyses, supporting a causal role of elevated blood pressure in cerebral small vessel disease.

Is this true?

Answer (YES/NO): YES